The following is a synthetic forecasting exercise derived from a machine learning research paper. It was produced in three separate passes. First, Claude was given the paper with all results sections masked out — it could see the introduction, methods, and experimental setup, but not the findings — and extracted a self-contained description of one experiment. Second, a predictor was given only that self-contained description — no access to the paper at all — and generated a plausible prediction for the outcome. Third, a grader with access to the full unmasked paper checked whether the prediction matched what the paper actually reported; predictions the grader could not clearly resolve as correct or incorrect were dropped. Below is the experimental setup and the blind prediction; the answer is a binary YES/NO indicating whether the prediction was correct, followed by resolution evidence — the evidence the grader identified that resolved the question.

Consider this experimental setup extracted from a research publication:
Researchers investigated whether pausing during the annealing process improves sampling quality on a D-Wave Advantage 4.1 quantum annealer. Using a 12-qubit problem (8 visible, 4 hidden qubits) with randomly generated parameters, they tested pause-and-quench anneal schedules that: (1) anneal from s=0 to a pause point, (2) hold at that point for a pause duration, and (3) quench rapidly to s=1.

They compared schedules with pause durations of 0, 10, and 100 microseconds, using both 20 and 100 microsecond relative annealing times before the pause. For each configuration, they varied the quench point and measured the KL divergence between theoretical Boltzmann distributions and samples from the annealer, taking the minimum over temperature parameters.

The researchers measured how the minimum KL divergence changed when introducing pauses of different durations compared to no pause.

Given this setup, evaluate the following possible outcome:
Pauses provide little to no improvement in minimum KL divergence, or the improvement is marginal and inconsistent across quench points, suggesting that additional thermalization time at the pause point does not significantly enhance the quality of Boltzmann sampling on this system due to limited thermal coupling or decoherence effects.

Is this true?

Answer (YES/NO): YES